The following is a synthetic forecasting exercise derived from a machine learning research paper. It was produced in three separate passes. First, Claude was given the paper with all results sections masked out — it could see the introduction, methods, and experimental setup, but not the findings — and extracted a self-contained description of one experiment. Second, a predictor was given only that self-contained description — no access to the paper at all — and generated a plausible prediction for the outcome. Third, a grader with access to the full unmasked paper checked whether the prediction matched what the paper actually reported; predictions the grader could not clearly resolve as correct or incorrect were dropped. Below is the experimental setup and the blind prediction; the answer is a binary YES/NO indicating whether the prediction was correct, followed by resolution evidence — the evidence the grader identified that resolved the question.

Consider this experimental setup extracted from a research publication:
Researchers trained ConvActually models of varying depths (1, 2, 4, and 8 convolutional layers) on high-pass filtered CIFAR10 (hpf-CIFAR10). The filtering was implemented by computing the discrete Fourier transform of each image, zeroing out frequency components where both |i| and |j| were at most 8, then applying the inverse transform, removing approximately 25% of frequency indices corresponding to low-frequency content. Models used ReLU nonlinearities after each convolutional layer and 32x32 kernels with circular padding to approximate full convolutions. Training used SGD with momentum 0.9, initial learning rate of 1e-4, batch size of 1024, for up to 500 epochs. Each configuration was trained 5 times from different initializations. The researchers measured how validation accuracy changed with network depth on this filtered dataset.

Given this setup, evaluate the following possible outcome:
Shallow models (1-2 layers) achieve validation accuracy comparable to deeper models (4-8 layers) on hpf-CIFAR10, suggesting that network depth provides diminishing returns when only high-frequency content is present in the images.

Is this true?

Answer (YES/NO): NO